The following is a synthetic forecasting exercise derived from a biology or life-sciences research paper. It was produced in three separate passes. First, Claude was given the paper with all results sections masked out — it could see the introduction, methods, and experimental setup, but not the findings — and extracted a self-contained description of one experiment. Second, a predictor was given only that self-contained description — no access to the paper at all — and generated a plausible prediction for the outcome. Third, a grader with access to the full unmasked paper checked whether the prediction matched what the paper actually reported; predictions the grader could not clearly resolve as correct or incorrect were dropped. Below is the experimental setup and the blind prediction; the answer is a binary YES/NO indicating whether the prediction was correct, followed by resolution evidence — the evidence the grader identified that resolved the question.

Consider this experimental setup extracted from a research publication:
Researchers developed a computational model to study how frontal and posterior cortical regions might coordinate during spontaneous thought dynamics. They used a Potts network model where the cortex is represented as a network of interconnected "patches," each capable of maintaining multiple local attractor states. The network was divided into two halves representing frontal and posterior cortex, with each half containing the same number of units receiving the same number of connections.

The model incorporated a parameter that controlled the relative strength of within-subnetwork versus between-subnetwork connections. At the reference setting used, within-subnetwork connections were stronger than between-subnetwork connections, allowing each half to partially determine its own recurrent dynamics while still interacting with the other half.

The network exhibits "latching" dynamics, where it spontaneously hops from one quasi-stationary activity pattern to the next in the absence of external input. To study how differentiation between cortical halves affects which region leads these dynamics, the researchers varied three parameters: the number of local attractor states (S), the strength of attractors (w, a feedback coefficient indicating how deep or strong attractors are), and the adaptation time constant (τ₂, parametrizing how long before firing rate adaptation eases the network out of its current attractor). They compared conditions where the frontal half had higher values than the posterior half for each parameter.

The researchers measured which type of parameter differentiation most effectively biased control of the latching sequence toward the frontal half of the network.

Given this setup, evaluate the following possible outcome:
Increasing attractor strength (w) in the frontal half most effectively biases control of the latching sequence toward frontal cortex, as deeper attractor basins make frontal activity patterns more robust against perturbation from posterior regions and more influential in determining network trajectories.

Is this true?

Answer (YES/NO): YES